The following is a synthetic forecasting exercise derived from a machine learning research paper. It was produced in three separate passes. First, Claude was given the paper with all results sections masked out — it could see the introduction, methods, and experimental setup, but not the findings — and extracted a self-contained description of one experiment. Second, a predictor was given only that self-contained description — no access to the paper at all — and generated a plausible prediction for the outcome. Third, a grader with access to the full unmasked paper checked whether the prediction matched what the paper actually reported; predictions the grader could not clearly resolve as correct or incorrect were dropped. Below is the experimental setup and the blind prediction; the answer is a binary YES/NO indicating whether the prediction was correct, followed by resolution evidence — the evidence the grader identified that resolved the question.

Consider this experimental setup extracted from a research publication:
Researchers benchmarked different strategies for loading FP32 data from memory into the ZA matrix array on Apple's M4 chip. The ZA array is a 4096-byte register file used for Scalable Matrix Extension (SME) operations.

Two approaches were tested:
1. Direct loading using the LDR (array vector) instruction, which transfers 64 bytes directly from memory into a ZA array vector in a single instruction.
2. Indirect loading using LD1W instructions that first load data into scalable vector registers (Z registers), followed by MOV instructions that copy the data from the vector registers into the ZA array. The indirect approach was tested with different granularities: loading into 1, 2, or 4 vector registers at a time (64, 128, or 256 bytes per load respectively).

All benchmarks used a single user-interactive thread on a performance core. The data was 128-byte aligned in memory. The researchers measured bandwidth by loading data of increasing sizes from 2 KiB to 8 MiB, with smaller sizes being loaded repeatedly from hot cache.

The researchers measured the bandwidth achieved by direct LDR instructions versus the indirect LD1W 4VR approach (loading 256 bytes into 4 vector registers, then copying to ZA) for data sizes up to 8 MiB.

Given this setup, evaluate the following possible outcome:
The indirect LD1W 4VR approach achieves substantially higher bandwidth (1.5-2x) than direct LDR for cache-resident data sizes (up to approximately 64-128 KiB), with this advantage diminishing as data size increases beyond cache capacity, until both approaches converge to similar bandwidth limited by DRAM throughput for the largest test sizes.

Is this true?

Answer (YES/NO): NO